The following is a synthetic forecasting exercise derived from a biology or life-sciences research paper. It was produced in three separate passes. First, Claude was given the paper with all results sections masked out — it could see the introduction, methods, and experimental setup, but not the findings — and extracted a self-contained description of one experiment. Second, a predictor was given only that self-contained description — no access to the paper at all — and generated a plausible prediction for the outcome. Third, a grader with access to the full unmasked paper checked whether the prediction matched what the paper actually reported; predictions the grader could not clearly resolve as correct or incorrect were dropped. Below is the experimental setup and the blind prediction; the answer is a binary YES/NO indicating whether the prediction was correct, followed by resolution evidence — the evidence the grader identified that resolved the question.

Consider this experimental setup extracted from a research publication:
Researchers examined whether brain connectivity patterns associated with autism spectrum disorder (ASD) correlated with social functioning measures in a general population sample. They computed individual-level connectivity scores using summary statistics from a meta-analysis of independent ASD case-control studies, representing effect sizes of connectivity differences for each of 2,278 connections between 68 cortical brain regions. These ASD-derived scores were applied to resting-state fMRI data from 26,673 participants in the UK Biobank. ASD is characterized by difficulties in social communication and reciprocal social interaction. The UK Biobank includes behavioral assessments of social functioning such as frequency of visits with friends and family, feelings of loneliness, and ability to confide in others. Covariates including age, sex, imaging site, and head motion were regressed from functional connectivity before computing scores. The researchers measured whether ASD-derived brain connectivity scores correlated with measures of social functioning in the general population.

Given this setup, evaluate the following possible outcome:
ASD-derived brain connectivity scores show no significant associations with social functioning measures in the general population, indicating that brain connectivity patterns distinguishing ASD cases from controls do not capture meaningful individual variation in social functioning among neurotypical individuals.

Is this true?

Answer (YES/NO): NO